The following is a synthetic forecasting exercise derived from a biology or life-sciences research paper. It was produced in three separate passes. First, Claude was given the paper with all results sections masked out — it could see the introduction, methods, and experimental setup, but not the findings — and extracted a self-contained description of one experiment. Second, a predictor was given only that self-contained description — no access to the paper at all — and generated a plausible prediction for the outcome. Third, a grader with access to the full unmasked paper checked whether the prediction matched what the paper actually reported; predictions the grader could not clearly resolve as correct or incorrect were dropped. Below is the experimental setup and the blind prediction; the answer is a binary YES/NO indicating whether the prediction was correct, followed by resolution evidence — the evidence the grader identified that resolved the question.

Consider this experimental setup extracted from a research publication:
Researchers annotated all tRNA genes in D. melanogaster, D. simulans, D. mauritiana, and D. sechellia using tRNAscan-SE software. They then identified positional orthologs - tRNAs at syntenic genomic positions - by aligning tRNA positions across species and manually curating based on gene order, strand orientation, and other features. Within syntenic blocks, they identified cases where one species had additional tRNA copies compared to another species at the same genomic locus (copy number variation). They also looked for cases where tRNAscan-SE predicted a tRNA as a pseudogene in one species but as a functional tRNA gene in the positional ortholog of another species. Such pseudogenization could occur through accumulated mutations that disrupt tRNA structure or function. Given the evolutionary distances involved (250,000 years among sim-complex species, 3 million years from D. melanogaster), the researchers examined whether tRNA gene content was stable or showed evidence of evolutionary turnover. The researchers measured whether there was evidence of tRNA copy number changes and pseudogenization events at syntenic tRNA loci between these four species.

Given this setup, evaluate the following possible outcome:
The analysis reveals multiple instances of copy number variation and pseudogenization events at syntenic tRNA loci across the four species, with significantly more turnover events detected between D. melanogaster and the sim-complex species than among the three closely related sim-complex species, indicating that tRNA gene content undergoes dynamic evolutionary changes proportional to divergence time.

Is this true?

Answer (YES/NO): NO